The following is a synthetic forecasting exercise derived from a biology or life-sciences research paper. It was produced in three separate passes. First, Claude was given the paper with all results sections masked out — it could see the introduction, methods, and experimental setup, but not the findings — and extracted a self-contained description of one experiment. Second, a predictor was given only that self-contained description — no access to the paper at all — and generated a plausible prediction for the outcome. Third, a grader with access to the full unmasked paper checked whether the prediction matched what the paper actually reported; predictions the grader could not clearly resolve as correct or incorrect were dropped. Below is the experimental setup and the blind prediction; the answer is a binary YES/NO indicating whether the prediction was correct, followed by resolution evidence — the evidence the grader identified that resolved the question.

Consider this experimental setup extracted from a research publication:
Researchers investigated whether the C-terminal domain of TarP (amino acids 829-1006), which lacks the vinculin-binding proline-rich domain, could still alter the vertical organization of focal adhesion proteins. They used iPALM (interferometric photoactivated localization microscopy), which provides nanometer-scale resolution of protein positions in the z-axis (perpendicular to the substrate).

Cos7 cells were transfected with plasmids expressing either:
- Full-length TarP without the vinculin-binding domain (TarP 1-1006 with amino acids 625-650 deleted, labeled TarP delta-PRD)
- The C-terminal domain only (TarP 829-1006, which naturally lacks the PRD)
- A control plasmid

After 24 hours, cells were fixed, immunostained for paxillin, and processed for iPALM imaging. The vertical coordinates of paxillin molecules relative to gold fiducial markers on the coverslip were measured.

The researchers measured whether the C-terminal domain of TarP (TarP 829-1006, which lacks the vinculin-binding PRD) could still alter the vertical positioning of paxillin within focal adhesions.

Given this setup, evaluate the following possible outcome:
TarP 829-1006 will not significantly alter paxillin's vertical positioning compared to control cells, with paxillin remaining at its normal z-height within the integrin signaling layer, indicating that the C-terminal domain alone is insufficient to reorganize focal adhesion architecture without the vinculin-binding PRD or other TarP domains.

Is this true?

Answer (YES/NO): NO